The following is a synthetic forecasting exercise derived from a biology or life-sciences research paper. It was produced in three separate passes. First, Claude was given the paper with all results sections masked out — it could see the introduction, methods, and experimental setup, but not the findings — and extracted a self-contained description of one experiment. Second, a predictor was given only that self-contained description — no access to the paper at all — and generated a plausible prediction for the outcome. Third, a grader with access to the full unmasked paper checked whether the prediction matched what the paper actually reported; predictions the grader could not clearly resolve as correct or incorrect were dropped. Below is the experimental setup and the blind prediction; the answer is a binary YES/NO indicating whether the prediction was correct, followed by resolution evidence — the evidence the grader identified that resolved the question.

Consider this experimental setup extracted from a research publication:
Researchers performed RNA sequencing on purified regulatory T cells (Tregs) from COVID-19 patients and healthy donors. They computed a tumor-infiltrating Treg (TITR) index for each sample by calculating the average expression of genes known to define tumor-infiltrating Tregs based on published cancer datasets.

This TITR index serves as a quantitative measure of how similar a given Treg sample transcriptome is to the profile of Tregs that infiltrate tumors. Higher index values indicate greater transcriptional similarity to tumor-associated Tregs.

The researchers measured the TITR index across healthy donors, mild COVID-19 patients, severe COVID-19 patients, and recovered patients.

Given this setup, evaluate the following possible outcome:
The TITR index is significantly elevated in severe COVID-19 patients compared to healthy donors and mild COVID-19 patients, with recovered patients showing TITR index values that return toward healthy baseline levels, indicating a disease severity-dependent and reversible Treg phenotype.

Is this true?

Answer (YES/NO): NO